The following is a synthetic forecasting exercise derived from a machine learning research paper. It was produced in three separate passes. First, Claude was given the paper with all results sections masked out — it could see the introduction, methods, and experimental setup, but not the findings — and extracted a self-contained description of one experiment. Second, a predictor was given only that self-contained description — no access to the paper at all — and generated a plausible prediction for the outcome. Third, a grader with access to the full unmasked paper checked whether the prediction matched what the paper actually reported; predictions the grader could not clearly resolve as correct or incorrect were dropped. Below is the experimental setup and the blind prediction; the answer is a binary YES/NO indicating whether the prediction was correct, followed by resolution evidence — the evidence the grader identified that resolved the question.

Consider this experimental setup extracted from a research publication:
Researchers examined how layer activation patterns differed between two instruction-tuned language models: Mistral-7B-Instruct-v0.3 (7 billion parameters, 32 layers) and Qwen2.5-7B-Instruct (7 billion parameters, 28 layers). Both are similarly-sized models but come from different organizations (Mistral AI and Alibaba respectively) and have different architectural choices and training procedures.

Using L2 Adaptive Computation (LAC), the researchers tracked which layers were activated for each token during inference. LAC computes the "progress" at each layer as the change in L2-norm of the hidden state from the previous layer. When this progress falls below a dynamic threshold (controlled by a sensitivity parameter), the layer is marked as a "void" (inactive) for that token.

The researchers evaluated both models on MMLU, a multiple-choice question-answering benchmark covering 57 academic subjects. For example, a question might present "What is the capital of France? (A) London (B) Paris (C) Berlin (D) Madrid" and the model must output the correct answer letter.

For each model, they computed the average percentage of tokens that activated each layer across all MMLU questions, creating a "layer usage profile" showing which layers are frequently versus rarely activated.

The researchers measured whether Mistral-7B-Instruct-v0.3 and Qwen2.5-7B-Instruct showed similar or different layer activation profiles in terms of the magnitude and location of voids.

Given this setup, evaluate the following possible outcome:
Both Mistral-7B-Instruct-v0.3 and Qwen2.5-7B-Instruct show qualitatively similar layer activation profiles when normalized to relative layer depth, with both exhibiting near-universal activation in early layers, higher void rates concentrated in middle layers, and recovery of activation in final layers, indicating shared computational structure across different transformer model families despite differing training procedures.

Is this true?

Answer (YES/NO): NO